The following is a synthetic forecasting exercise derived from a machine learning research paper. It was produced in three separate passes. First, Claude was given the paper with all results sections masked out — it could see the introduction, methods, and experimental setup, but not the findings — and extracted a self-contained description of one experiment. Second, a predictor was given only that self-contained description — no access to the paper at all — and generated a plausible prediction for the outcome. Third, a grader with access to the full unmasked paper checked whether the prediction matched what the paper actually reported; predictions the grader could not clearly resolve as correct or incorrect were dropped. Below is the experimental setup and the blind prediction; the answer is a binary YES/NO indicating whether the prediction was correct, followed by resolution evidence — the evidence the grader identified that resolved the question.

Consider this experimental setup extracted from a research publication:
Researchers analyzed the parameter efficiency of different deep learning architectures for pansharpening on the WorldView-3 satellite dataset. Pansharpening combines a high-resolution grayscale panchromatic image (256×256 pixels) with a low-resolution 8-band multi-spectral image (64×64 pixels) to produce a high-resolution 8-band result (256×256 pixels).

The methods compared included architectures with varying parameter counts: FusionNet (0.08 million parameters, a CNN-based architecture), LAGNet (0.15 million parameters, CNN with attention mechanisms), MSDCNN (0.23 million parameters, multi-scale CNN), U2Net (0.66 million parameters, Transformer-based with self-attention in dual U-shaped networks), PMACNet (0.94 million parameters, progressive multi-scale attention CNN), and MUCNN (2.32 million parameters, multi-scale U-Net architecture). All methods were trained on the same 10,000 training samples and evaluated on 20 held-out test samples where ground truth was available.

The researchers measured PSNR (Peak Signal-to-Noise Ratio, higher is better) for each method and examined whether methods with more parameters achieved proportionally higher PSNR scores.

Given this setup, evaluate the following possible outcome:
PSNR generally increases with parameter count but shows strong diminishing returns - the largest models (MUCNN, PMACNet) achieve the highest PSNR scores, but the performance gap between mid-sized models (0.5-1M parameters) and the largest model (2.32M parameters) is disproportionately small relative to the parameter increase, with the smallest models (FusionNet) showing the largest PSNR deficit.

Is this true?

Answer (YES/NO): NO